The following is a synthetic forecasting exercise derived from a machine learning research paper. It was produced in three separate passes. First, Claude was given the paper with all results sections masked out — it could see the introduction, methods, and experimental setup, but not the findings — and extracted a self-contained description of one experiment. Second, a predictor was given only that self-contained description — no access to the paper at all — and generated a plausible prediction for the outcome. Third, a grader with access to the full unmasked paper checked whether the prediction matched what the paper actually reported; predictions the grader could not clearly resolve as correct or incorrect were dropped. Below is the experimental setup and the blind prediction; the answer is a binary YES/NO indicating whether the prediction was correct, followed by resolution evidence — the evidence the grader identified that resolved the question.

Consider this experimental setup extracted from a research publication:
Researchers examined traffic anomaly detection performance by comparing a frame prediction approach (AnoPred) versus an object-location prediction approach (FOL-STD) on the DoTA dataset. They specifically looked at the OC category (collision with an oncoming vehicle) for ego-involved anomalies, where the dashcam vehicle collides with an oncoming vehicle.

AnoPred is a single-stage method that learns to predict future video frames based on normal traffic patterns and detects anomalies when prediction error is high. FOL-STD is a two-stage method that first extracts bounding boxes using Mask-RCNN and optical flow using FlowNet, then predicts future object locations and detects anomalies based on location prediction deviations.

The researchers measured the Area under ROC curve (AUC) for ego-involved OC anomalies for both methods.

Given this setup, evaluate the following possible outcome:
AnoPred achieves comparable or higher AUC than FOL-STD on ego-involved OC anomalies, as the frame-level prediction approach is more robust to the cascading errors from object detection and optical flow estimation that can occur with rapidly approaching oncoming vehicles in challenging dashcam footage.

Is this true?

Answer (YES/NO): YES